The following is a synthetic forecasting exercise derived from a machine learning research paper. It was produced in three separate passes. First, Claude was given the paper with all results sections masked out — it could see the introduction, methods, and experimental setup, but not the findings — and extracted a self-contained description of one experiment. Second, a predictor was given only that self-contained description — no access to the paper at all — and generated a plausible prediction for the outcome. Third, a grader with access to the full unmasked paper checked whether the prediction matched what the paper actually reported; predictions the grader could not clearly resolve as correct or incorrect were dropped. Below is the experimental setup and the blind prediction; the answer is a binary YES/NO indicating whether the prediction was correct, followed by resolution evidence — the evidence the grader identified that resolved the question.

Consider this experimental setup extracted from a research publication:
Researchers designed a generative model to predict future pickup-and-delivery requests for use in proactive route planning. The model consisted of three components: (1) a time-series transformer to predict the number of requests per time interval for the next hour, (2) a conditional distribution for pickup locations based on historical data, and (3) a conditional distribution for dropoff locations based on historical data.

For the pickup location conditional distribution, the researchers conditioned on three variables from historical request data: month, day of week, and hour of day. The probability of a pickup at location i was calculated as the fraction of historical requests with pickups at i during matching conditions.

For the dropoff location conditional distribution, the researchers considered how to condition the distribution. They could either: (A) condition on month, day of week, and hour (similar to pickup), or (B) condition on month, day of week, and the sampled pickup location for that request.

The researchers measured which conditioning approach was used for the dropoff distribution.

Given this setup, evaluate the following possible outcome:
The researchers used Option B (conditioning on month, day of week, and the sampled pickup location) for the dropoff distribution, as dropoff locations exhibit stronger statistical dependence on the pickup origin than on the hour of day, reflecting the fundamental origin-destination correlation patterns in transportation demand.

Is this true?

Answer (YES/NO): YES